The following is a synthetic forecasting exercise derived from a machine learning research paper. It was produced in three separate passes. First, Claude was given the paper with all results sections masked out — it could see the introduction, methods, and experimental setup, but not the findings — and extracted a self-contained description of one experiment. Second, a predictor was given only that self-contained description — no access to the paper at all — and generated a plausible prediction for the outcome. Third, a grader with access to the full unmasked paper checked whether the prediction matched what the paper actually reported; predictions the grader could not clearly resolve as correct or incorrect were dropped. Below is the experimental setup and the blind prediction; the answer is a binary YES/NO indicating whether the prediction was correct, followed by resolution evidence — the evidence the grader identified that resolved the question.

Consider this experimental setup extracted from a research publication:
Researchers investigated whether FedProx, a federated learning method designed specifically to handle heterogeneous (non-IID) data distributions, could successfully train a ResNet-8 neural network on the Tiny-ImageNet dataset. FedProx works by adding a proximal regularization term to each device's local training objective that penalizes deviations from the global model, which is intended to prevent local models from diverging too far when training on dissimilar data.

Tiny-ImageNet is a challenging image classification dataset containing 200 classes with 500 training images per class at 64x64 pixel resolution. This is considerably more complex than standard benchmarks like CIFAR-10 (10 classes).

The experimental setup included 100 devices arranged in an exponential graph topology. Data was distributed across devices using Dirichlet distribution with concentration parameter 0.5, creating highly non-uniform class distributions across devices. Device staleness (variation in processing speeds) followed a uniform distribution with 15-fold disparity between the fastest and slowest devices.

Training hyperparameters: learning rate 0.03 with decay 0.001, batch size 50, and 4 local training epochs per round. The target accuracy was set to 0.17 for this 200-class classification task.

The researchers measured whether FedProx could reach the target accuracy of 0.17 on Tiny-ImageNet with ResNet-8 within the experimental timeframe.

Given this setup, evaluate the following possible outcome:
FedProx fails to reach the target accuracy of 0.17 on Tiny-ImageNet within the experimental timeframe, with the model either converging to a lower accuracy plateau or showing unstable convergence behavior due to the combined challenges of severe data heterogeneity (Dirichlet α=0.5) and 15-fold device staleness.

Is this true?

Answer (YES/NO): YES